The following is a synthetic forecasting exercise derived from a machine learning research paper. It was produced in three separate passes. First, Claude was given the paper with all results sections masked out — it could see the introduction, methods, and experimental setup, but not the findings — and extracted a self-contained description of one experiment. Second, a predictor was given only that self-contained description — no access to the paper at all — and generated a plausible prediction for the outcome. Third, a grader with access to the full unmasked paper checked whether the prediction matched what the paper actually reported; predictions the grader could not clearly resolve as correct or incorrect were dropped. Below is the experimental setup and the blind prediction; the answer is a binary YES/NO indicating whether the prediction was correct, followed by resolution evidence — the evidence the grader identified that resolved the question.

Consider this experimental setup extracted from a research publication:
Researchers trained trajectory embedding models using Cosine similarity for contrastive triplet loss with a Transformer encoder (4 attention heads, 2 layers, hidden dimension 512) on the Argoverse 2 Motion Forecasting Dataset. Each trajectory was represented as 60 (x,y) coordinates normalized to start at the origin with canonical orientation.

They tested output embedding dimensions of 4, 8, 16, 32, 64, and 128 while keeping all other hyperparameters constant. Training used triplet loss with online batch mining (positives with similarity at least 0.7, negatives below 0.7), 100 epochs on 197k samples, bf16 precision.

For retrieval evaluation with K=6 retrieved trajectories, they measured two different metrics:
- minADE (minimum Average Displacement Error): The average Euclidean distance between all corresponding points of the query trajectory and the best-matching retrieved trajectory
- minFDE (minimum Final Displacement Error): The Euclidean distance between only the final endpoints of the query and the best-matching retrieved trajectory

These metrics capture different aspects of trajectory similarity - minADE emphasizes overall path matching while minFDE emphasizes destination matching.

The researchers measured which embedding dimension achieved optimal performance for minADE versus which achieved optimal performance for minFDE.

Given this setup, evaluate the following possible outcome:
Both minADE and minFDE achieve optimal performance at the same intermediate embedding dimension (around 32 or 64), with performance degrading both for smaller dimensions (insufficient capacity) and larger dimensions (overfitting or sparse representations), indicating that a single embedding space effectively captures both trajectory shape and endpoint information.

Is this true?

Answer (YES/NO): NO